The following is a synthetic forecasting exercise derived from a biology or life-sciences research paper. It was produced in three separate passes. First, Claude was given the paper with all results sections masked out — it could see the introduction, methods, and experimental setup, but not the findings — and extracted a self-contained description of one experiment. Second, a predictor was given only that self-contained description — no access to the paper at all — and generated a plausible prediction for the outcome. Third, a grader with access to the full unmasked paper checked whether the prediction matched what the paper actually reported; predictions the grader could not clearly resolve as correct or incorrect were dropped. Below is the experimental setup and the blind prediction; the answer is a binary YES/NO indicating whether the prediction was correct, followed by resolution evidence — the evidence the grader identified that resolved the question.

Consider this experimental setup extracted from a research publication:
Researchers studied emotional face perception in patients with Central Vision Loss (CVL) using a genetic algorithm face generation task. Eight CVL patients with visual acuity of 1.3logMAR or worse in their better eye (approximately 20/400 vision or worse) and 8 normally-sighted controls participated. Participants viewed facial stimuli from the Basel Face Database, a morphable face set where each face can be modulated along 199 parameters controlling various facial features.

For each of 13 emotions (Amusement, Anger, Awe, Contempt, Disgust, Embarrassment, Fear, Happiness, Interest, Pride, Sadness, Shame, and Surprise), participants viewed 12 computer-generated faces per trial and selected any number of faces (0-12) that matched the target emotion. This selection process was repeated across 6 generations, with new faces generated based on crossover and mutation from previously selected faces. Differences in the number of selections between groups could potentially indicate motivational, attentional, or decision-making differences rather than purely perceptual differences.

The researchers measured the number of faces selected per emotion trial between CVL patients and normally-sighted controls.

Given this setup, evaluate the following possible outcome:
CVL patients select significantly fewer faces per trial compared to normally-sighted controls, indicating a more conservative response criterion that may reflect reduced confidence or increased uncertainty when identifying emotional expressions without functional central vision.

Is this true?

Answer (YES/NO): NO